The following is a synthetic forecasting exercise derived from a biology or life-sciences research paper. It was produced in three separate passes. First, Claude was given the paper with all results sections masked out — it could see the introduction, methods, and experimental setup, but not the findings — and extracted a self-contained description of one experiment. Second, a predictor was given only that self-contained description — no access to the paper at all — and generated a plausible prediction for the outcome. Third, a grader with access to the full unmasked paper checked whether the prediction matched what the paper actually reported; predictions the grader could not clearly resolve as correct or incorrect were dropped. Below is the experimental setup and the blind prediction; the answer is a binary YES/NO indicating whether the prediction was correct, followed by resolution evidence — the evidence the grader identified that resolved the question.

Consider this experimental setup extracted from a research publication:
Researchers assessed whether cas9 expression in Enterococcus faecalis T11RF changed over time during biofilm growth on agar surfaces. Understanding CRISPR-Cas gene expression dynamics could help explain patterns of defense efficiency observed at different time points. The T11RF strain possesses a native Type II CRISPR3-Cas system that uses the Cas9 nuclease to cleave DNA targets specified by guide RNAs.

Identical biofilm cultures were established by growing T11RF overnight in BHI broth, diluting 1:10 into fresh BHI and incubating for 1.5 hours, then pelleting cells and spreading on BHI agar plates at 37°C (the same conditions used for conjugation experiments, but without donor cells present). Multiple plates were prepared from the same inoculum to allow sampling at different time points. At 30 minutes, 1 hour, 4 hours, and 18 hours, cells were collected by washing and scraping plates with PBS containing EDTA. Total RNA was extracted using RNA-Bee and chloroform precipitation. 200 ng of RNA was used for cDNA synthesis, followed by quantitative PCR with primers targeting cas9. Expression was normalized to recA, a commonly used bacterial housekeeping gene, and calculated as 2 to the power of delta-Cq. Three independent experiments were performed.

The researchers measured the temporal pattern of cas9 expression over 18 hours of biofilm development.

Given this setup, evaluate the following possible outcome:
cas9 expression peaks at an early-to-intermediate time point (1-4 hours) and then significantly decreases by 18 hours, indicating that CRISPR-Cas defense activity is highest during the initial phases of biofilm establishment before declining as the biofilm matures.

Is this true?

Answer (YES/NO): NO